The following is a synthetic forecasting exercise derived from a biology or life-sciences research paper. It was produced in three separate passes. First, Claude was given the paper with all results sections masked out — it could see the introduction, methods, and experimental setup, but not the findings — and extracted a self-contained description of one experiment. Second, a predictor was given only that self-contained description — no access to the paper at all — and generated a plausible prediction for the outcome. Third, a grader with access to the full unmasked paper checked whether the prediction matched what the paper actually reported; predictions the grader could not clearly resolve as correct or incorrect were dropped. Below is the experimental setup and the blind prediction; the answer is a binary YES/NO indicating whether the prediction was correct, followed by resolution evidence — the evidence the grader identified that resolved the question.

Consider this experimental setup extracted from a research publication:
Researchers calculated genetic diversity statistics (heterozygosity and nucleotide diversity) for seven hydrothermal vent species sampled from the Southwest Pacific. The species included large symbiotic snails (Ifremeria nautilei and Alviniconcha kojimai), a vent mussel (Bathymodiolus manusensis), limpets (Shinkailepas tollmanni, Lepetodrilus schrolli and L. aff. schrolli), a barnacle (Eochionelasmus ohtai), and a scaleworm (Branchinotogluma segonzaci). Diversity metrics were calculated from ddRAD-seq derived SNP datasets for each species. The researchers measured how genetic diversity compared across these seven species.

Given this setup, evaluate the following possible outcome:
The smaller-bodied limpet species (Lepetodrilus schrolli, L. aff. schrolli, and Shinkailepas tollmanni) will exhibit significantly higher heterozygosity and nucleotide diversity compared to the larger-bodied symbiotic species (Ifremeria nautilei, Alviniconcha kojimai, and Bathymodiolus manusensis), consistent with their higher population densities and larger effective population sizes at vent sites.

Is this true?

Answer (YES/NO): NO